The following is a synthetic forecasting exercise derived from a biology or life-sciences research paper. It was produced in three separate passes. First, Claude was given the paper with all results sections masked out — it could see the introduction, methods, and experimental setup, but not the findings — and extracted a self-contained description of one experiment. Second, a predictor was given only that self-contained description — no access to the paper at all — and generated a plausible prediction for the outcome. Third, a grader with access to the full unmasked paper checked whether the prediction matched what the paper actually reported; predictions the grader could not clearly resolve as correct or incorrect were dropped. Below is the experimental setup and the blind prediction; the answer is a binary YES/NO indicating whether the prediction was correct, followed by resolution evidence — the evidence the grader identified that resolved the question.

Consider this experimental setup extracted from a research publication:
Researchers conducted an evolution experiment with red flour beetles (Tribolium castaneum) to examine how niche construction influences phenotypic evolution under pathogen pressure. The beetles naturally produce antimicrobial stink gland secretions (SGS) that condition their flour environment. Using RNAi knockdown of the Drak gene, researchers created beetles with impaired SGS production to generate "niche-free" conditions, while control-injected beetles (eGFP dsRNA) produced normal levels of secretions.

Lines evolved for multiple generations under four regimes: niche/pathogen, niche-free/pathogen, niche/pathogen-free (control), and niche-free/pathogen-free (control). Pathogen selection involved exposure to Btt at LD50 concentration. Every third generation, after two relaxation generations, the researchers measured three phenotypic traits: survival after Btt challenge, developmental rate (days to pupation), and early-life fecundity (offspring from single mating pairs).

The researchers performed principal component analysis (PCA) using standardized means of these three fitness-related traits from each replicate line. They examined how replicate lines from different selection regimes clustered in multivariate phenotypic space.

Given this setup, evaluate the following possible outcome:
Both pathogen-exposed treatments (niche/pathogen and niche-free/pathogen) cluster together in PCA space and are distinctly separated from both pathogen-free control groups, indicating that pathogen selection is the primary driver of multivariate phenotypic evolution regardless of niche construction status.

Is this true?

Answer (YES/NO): NO